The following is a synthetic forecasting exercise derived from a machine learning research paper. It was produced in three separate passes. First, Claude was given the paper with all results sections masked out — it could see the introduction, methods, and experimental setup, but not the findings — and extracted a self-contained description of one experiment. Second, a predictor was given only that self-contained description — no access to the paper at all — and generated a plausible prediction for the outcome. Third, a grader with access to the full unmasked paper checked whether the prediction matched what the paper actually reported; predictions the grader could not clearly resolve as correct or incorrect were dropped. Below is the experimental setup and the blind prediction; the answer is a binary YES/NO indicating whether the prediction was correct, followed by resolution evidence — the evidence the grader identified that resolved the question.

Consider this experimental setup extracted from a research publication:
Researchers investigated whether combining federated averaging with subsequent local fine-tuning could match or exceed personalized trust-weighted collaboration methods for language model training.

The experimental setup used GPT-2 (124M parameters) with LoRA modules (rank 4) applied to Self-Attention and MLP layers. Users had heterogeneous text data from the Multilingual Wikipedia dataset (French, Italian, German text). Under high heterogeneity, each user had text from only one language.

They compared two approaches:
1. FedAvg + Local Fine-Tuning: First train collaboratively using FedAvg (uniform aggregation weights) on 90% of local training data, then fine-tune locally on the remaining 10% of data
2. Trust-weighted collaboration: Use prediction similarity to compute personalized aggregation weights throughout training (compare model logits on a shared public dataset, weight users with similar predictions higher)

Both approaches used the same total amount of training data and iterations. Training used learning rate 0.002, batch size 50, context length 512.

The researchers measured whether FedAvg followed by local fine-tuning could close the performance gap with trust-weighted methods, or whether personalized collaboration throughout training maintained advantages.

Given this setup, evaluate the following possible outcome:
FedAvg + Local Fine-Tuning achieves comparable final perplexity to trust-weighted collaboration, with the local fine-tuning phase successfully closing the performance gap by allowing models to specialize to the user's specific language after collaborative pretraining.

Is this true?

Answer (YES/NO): NO